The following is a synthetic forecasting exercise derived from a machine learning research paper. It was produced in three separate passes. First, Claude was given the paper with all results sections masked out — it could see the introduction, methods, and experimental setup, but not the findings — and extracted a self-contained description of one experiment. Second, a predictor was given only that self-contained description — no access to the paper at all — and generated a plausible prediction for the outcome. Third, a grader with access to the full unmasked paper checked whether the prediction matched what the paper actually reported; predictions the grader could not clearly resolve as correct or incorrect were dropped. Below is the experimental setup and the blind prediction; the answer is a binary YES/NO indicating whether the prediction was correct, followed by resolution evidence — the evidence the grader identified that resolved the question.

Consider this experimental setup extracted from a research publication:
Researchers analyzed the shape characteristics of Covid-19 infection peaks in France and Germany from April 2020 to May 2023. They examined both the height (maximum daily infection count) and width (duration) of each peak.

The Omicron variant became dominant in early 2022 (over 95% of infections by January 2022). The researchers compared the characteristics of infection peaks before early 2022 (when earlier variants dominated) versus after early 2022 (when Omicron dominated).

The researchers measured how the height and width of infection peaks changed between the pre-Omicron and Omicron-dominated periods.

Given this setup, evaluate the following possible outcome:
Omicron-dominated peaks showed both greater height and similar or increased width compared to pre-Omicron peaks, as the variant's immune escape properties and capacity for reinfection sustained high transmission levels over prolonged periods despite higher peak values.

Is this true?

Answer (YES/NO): NO